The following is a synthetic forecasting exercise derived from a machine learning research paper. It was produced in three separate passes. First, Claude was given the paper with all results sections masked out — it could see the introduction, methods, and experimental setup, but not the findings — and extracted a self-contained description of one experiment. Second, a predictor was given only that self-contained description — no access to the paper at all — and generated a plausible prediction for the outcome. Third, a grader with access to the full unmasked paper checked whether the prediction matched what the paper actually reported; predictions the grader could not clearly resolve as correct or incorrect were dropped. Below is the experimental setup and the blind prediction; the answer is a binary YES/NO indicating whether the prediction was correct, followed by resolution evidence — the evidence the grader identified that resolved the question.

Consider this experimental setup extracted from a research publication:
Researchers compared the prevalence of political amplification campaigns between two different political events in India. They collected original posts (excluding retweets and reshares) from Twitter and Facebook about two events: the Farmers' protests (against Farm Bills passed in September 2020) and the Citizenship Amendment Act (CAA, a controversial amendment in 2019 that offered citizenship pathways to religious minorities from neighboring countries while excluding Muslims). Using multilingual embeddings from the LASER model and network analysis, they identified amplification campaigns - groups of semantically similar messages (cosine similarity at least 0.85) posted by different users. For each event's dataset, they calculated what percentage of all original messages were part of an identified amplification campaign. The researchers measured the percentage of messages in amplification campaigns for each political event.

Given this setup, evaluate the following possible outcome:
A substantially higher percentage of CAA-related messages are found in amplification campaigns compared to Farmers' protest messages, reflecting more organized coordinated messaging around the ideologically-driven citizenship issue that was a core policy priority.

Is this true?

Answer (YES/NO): NO